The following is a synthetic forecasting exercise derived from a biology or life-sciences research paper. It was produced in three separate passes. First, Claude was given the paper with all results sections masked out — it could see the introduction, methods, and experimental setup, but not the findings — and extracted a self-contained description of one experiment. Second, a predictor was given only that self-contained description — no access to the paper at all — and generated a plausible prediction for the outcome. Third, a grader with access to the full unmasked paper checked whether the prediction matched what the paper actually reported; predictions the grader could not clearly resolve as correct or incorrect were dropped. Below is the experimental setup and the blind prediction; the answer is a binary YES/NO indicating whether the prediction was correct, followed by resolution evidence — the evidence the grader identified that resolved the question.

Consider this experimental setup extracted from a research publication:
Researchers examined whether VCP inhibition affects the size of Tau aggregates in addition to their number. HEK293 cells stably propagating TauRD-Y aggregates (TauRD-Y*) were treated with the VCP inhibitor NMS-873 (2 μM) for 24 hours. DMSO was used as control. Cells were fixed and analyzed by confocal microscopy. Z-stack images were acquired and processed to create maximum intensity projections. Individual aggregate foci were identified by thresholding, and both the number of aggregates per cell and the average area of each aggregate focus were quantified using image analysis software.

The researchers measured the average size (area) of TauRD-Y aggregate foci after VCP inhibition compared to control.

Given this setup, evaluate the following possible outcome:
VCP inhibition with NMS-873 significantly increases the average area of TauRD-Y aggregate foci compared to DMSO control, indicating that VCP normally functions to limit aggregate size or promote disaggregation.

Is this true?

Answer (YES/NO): YES